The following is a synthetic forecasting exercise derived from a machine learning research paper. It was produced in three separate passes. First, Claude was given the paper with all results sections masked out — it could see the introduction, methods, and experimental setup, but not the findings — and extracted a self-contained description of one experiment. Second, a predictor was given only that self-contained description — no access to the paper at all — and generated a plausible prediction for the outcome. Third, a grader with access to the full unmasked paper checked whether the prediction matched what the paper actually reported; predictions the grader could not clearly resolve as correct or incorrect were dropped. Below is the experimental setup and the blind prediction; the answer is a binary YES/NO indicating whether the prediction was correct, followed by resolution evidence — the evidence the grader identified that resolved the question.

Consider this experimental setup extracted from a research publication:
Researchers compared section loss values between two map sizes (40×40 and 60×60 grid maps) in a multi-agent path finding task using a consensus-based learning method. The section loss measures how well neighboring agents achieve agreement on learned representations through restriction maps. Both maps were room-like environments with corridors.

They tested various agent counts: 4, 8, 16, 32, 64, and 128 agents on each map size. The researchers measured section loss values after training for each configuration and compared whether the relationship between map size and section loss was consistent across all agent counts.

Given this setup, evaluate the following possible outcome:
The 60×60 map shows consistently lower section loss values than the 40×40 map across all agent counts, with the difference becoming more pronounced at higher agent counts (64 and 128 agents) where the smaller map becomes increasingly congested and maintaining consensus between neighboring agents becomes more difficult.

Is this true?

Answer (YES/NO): NO